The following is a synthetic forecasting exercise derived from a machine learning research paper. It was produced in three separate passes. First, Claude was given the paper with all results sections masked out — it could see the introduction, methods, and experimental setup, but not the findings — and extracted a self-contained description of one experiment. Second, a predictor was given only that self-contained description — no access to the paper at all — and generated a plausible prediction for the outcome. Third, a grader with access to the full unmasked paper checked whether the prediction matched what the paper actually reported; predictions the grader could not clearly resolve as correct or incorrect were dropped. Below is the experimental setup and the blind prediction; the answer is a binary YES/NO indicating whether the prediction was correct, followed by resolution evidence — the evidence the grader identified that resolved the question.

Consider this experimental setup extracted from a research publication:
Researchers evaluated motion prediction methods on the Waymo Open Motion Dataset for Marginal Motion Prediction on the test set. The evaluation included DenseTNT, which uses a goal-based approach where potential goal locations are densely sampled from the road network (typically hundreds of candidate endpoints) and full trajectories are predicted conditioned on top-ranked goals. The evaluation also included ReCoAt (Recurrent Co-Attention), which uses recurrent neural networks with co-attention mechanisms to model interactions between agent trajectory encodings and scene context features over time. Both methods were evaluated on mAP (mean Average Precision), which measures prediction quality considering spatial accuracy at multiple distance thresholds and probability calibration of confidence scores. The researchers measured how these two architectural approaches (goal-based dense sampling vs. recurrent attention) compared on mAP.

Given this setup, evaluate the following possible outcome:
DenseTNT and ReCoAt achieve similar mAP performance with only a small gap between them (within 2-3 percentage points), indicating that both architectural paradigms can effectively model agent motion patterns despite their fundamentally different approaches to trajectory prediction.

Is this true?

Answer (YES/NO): NO